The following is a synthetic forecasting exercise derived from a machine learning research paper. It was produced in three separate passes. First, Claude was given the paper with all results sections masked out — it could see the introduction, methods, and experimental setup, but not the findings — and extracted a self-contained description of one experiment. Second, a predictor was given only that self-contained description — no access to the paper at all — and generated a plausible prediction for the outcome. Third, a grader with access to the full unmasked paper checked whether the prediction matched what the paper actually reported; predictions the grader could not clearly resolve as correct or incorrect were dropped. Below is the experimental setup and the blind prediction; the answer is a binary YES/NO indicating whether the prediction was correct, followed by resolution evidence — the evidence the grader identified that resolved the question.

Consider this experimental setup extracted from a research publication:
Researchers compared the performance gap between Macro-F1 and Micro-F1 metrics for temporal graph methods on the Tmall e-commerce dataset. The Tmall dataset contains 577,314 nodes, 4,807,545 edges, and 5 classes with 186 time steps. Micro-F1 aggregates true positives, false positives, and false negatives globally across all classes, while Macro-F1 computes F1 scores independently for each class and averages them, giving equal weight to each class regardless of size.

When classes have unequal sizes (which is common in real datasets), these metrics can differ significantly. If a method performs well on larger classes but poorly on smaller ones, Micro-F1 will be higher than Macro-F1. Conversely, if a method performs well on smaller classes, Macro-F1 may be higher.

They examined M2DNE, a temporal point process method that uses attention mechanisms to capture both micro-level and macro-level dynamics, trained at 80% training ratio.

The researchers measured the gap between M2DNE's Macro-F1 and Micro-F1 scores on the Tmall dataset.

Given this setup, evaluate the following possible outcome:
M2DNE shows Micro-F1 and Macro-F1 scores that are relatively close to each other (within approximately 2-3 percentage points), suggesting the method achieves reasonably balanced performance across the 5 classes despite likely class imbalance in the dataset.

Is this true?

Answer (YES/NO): NO